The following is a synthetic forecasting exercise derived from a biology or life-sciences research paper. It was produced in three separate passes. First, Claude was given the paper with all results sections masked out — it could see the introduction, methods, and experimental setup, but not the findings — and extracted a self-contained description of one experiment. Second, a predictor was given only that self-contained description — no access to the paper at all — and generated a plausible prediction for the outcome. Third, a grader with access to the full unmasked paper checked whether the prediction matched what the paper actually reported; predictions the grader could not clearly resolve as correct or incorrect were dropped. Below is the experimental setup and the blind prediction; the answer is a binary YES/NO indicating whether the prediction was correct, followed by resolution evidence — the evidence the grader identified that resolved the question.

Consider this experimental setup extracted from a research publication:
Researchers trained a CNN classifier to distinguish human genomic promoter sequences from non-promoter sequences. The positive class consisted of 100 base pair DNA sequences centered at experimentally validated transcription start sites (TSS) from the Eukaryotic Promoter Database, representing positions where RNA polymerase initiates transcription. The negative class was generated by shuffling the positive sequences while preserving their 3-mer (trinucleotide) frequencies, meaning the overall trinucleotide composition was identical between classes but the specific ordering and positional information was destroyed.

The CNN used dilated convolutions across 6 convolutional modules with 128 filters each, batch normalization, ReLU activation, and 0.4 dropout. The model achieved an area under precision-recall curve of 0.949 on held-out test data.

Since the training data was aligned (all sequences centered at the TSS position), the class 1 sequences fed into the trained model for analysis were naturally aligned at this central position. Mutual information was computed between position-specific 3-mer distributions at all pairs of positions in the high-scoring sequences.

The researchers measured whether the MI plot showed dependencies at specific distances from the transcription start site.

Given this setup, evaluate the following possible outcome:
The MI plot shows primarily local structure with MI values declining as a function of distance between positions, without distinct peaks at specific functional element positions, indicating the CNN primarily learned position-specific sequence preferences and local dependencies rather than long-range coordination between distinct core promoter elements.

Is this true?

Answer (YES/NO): NO